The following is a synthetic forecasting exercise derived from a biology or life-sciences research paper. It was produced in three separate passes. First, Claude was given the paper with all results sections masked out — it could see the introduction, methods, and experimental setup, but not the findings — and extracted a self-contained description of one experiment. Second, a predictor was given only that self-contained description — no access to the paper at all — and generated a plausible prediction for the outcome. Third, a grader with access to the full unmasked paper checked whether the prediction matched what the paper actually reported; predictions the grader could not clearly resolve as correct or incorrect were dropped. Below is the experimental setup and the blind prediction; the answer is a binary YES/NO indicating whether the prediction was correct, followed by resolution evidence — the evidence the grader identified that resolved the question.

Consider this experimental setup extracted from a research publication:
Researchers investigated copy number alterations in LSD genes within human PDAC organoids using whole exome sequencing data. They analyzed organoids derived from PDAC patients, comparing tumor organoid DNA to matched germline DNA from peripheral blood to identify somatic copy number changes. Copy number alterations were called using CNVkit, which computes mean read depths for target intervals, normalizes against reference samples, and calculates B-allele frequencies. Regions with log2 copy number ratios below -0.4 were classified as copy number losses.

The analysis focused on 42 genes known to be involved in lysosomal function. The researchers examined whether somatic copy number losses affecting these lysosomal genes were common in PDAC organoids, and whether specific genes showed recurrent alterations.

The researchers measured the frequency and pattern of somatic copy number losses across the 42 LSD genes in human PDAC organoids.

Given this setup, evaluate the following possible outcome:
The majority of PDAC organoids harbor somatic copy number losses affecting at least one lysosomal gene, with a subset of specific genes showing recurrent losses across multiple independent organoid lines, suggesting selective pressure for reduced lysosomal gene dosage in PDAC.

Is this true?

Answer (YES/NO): NO